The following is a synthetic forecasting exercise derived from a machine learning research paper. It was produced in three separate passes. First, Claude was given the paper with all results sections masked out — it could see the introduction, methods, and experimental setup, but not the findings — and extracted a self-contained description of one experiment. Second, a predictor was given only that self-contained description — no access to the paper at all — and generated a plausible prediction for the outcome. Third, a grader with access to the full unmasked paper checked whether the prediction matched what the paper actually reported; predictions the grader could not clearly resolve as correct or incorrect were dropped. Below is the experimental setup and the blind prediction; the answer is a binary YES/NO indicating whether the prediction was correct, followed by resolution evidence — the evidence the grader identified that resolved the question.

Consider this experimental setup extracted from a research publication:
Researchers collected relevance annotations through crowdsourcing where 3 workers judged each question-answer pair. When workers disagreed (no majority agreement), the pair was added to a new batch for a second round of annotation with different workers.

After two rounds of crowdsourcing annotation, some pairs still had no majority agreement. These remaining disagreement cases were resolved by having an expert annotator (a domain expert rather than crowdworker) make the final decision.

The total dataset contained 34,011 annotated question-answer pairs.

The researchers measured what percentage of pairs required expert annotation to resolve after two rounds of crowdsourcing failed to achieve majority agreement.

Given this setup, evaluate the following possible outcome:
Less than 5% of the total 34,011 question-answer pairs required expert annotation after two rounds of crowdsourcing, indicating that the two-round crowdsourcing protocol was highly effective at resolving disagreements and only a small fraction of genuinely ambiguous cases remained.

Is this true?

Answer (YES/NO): YES